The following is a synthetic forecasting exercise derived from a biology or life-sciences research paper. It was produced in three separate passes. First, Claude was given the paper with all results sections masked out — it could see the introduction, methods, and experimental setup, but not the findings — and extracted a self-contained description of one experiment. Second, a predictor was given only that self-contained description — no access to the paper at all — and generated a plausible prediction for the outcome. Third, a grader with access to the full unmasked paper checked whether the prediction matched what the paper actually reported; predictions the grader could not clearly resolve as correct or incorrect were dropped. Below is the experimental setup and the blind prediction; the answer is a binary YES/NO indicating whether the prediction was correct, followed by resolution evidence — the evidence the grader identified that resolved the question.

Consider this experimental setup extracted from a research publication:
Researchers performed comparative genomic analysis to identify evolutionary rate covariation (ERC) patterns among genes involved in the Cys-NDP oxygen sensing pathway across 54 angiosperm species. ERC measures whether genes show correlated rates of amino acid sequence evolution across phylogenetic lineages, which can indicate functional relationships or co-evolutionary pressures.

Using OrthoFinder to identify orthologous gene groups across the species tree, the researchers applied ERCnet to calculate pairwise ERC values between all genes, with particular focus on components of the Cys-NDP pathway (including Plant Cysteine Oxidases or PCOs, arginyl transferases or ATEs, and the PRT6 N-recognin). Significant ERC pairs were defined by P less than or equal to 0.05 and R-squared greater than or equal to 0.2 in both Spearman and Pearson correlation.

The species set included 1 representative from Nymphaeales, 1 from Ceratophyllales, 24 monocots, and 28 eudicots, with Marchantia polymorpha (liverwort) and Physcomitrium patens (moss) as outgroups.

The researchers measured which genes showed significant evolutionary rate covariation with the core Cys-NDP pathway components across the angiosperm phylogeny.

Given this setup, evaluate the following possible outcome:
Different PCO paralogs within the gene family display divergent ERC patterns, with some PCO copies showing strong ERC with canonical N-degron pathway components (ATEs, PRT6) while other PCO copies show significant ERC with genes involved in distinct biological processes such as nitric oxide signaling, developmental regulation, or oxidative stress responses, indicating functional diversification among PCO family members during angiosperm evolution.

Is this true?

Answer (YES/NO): NO